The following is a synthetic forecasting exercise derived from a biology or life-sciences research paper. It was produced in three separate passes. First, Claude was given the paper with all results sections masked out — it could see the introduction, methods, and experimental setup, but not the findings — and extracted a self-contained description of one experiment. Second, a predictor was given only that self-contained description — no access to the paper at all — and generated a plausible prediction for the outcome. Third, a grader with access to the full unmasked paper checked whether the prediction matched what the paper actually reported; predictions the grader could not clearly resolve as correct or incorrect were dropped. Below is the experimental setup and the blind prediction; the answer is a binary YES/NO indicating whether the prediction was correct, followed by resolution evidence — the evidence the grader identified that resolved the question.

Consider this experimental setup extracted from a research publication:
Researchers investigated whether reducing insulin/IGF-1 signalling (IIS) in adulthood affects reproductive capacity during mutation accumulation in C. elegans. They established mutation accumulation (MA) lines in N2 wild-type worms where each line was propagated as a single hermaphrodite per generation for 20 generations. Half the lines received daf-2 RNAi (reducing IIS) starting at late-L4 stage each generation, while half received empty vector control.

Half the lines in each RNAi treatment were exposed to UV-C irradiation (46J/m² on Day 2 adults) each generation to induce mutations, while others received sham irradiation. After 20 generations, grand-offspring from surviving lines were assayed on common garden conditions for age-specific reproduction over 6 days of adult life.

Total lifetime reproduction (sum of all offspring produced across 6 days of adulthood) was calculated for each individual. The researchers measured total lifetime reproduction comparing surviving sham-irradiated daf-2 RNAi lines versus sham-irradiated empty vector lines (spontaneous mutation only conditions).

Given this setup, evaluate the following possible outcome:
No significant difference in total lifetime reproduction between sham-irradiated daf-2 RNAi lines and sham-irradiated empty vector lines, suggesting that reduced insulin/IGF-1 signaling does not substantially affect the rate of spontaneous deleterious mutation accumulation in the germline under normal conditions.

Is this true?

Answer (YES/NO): YES